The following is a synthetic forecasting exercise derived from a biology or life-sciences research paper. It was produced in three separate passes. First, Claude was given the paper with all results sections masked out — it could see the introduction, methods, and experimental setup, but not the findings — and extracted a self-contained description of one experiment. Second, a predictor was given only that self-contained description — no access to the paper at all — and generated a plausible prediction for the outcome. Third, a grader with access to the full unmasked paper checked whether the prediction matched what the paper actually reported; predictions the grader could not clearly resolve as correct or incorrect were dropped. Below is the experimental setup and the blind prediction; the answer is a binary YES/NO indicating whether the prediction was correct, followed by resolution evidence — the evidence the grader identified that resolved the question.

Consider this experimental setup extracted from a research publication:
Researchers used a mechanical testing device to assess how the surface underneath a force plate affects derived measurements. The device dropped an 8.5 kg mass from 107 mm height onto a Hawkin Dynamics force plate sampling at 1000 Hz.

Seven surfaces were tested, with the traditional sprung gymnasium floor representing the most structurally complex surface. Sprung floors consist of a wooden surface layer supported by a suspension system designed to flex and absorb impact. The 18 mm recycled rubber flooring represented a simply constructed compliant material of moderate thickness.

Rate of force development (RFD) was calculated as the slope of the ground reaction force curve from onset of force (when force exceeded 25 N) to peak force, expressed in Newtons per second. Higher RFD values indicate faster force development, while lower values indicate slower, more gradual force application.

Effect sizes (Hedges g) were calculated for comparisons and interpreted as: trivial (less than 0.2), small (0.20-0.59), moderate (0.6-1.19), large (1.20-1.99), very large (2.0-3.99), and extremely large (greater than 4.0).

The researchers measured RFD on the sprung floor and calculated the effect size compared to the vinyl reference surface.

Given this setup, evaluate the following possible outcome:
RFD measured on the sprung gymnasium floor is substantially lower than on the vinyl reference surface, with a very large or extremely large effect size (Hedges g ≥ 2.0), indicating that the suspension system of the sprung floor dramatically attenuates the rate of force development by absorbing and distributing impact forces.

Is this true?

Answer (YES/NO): YES